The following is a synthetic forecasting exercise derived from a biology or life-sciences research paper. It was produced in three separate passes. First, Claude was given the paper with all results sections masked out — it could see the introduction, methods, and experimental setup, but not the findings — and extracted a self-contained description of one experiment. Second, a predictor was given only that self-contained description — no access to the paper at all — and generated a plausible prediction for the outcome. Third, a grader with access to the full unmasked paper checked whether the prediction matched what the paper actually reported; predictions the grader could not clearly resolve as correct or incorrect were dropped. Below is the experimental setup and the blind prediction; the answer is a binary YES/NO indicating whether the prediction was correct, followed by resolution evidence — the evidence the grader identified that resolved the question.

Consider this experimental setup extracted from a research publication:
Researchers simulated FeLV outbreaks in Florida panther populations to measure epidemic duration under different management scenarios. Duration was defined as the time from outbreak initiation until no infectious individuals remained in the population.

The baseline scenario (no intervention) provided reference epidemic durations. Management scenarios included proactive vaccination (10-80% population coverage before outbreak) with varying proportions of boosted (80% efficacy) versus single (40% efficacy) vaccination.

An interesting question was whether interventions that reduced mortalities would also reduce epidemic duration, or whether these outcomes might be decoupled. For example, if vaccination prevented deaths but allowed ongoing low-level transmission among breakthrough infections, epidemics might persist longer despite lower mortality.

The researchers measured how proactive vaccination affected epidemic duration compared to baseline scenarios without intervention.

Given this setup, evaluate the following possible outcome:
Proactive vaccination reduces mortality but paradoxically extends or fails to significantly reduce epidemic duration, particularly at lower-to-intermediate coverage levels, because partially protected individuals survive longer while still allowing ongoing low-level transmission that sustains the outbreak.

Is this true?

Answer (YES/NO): NO